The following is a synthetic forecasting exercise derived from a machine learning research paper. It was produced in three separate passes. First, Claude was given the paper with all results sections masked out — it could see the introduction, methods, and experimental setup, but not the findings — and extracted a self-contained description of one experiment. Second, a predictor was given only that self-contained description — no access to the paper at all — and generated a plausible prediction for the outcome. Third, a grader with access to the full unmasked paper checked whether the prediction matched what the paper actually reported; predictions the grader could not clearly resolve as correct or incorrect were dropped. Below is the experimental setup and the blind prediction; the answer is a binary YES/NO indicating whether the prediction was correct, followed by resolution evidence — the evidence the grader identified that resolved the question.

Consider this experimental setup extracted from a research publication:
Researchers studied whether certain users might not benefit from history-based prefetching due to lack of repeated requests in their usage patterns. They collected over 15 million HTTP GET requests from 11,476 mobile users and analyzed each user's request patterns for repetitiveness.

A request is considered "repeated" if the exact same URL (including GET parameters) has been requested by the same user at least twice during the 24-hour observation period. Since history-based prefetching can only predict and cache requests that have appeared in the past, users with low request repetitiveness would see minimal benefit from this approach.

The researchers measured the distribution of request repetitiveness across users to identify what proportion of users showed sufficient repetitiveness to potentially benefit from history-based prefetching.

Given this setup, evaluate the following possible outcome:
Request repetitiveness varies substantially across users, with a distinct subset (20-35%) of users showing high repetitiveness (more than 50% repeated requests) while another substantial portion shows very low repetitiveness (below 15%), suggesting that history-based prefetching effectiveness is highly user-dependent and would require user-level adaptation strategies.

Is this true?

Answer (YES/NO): NO